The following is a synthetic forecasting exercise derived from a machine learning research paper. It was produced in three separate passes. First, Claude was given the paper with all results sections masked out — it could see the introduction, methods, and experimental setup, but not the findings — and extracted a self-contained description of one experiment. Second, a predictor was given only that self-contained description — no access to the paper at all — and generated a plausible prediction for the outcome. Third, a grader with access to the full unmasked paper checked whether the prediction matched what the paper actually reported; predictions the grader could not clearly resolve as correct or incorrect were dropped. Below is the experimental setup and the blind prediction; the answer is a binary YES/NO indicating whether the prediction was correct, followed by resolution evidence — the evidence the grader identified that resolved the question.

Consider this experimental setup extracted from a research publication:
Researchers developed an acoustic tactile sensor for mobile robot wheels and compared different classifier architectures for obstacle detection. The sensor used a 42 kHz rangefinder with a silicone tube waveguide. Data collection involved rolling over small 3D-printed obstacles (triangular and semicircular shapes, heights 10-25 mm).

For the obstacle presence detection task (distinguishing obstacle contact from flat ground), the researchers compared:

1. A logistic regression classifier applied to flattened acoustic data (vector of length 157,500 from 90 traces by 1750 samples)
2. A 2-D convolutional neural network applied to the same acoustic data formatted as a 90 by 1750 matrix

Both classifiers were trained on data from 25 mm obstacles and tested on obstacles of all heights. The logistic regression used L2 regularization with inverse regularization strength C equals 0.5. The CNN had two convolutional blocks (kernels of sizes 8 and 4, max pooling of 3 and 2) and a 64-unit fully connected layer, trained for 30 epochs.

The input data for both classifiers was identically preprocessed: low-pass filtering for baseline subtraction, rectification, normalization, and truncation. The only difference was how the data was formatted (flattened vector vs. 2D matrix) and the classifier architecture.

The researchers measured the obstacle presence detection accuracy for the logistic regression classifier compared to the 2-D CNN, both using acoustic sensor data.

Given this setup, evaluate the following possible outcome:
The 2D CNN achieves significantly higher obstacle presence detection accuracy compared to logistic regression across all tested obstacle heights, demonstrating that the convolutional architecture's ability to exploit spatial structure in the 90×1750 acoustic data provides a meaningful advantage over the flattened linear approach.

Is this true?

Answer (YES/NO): YES